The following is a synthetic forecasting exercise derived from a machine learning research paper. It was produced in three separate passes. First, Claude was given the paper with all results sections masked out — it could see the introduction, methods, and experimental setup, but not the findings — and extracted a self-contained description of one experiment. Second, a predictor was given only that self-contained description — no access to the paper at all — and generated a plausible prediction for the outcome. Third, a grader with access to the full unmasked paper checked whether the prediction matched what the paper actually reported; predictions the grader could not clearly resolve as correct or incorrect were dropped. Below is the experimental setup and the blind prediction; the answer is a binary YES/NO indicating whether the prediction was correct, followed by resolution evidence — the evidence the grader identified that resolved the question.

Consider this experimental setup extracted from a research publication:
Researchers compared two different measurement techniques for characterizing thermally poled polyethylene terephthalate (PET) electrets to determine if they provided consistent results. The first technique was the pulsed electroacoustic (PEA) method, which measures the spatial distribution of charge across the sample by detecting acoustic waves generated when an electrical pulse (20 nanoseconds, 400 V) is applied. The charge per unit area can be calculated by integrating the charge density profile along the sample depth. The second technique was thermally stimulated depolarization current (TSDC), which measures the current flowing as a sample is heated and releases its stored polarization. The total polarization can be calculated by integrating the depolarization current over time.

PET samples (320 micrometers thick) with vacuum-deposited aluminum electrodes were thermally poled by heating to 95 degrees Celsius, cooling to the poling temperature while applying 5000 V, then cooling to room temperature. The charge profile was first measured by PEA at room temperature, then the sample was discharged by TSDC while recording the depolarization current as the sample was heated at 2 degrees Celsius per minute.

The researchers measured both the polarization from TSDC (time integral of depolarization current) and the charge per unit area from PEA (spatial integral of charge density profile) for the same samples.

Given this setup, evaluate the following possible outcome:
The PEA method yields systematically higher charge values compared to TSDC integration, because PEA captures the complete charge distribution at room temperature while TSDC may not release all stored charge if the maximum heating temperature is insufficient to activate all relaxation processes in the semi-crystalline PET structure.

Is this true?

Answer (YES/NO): NO